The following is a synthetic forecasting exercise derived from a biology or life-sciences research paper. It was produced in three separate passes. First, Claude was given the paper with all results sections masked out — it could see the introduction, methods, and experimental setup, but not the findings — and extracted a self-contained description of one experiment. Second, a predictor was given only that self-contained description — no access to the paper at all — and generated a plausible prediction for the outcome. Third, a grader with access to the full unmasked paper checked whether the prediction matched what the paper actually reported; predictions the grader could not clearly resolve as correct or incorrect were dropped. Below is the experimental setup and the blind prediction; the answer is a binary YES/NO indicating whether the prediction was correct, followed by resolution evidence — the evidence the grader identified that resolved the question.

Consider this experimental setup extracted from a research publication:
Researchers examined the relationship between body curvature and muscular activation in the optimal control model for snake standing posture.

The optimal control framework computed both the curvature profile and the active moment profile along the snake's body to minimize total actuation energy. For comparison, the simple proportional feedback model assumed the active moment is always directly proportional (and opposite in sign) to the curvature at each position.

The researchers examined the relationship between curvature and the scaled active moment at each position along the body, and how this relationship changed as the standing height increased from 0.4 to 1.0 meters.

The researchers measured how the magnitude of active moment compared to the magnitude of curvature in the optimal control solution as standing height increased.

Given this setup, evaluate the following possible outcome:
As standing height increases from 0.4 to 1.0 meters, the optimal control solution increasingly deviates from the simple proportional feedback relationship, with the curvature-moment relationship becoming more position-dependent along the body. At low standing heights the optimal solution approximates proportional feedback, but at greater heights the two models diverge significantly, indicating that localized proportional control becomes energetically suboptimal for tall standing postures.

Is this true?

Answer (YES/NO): YES